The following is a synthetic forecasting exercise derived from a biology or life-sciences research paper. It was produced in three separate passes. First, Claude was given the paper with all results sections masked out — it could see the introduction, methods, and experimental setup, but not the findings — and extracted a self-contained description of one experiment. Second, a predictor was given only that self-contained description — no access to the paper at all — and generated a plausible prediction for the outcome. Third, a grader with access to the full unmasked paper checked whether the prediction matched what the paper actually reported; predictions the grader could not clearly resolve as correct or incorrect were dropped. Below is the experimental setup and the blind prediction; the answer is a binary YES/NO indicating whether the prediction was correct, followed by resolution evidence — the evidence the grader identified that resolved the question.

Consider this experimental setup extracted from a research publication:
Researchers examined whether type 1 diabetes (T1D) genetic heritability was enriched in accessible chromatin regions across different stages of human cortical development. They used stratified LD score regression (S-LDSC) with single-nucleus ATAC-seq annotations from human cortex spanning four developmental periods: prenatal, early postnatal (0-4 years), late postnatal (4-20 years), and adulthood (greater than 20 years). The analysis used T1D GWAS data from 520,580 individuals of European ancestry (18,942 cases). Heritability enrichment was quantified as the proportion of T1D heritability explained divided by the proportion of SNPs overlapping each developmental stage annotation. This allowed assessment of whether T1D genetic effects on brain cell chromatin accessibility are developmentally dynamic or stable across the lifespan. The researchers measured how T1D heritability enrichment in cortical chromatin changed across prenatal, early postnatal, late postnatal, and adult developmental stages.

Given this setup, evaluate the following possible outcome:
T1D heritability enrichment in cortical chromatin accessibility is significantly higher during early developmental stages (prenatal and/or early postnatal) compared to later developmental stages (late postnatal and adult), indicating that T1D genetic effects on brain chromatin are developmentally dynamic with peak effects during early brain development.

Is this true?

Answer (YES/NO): NO